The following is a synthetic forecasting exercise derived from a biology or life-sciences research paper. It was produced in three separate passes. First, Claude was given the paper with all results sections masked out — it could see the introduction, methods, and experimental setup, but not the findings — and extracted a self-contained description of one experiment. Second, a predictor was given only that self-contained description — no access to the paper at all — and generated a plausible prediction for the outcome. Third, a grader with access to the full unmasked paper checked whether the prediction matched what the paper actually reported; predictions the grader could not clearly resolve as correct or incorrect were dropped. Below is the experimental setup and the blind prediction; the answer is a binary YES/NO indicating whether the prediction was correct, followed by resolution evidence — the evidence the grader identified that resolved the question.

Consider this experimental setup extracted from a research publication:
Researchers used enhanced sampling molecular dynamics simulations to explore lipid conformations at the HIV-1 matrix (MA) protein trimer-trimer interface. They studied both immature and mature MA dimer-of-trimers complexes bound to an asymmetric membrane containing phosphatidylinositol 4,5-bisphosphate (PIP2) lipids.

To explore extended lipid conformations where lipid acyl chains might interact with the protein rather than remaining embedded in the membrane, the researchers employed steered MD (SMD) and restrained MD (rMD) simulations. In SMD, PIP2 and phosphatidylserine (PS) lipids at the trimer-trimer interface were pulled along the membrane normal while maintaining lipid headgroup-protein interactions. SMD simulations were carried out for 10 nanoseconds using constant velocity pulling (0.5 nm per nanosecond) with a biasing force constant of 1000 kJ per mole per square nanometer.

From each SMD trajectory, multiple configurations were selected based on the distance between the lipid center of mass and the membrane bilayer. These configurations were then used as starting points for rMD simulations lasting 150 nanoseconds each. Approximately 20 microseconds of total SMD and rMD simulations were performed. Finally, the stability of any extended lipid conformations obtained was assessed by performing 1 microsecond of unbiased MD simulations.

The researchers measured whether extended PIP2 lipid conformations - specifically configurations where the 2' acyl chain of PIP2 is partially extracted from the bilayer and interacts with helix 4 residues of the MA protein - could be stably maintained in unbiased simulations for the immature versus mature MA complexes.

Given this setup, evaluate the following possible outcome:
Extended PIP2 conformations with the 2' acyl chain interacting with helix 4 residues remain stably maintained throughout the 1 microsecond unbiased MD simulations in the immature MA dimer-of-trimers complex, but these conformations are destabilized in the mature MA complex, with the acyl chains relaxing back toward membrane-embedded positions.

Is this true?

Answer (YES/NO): NO